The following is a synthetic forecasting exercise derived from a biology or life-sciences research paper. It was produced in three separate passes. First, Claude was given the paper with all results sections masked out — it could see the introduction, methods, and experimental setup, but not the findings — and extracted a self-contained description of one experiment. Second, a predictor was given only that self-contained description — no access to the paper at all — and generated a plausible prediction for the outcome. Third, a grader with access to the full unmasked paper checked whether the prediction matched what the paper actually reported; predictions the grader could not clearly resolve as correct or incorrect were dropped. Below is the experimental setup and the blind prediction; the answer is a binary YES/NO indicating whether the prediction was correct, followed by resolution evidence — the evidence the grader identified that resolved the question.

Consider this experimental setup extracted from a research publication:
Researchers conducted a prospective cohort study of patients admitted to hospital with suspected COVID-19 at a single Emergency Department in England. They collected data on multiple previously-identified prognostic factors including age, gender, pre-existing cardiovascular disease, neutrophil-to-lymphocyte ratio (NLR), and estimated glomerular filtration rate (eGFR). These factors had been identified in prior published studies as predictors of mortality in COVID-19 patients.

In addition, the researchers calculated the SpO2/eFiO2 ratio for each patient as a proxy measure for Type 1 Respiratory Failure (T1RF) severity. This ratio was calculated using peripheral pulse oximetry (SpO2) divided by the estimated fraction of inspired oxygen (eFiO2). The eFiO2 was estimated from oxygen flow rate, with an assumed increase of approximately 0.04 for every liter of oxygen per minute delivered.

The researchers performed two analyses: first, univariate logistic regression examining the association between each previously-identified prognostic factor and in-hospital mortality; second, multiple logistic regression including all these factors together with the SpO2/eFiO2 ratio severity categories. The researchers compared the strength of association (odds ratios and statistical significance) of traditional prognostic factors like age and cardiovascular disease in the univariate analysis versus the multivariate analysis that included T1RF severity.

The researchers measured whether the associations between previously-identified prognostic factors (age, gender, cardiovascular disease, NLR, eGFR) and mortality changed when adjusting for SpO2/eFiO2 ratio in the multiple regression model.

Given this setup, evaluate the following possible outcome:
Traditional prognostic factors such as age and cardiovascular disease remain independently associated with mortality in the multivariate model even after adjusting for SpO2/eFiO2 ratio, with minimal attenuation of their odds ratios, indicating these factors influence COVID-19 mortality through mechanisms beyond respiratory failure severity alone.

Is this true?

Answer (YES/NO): NO